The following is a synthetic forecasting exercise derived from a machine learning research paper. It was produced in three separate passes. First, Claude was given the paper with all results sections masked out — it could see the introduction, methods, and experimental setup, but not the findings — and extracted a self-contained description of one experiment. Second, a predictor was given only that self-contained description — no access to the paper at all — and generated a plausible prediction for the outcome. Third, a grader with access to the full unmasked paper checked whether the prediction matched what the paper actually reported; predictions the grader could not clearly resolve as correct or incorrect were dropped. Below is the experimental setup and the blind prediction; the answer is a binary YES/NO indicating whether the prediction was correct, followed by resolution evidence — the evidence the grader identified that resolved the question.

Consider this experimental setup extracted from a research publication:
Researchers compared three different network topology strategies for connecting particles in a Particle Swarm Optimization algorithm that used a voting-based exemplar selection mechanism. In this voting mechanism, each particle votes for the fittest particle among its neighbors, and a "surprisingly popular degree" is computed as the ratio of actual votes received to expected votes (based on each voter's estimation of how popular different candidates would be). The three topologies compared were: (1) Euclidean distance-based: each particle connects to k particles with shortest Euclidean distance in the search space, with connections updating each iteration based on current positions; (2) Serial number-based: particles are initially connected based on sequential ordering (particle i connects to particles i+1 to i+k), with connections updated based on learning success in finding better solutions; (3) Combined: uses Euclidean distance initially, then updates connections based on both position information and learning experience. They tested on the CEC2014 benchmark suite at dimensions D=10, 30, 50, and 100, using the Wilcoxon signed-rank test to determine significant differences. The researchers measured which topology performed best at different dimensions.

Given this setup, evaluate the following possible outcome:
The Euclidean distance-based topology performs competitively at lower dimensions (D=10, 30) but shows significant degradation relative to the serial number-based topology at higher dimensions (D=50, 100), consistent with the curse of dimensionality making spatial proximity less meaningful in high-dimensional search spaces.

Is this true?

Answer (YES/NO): NO